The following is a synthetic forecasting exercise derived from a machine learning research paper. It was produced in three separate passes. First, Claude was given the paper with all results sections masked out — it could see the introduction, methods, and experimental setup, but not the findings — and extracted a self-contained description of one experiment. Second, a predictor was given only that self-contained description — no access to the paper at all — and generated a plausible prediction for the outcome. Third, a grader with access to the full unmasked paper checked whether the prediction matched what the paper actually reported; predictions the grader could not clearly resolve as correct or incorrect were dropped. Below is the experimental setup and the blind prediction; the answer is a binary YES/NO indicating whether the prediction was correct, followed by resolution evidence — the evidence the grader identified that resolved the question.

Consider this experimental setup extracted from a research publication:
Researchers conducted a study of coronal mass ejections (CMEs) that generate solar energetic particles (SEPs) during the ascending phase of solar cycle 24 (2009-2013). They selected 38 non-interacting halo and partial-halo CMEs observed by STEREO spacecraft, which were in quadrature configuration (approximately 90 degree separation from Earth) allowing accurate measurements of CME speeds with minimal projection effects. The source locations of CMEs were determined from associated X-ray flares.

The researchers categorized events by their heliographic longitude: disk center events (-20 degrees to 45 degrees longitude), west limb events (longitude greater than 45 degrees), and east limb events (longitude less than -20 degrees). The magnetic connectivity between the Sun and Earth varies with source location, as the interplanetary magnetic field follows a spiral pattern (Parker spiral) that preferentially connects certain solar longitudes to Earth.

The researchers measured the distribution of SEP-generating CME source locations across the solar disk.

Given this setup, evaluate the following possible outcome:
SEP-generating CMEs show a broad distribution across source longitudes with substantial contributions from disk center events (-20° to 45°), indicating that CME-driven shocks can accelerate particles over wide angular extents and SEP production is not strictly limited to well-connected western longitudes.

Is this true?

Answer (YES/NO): YES